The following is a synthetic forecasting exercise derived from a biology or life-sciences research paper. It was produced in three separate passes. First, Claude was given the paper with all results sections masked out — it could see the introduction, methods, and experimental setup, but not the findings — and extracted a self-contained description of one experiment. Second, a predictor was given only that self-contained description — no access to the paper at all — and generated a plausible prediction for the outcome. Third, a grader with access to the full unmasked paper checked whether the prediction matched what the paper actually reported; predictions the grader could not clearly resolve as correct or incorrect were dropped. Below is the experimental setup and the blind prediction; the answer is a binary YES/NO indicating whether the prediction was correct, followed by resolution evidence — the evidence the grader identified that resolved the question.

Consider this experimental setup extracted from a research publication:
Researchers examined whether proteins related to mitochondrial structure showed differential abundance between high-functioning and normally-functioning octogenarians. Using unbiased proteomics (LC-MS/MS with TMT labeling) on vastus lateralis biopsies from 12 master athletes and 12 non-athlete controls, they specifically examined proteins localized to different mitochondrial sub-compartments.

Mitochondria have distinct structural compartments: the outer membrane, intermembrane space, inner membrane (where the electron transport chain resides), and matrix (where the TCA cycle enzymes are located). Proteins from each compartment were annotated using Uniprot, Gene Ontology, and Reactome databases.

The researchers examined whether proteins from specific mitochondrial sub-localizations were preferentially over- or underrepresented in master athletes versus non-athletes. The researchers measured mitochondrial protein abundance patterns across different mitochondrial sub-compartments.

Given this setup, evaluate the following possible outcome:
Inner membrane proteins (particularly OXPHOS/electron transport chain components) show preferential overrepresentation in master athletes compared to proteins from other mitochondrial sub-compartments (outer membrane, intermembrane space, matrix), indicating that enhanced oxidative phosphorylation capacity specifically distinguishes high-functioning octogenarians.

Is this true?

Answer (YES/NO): YES